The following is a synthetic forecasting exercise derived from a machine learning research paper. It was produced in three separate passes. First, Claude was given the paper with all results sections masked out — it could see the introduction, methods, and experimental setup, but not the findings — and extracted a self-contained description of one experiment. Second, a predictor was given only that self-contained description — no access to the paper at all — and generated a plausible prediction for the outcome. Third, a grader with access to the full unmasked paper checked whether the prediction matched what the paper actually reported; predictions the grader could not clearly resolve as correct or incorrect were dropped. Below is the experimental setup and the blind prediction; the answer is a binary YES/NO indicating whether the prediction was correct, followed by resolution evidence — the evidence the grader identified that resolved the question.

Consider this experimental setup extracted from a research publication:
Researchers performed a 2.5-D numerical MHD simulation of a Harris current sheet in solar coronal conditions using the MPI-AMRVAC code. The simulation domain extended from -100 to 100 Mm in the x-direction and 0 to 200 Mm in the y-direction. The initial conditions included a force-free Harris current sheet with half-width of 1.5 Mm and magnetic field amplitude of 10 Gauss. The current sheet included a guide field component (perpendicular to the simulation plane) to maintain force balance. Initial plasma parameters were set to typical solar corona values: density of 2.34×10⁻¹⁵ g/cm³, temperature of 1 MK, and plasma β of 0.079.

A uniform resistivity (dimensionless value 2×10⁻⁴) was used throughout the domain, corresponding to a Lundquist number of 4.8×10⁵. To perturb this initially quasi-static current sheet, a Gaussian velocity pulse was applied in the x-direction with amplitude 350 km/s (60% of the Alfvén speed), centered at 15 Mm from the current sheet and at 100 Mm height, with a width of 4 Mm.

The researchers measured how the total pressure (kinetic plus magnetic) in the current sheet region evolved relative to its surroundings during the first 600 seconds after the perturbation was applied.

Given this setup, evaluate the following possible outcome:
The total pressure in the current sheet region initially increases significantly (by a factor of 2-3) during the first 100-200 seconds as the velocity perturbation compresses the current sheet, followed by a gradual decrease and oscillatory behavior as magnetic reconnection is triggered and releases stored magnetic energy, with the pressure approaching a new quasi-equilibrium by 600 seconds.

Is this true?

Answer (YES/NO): NO